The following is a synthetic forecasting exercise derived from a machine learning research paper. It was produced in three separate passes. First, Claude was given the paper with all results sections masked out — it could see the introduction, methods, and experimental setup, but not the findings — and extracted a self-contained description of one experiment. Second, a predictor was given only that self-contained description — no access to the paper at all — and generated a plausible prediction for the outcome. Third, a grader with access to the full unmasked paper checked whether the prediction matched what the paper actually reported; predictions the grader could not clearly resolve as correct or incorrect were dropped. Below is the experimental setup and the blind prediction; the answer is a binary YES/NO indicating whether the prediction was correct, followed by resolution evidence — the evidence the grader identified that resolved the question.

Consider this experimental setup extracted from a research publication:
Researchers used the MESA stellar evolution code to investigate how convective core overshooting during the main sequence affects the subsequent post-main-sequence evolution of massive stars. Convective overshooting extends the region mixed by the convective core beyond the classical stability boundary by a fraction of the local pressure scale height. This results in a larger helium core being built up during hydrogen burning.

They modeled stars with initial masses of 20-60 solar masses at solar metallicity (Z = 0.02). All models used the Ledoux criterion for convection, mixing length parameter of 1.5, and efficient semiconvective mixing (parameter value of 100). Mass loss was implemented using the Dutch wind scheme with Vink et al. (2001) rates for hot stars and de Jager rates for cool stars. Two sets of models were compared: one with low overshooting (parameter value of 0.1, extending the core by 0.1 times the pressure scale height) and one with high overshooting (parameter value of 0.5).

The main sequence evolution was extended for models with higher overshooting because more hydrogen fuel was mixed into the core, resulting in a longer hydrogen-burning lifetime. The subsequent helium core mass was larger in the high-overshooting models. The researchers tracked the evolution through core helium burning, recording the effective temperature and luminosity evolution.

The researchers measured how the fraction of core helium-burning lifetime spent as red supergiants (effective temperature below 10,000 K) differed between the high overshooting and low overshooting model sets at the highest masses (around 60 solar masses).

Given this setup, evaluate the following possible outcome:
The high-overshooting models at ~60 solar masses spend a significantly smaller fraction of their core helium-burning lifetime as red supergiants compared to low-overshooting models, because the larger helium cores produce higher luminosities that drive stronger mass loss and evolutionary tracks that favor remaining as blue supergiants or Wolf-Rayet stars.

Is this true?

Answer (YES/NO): NO